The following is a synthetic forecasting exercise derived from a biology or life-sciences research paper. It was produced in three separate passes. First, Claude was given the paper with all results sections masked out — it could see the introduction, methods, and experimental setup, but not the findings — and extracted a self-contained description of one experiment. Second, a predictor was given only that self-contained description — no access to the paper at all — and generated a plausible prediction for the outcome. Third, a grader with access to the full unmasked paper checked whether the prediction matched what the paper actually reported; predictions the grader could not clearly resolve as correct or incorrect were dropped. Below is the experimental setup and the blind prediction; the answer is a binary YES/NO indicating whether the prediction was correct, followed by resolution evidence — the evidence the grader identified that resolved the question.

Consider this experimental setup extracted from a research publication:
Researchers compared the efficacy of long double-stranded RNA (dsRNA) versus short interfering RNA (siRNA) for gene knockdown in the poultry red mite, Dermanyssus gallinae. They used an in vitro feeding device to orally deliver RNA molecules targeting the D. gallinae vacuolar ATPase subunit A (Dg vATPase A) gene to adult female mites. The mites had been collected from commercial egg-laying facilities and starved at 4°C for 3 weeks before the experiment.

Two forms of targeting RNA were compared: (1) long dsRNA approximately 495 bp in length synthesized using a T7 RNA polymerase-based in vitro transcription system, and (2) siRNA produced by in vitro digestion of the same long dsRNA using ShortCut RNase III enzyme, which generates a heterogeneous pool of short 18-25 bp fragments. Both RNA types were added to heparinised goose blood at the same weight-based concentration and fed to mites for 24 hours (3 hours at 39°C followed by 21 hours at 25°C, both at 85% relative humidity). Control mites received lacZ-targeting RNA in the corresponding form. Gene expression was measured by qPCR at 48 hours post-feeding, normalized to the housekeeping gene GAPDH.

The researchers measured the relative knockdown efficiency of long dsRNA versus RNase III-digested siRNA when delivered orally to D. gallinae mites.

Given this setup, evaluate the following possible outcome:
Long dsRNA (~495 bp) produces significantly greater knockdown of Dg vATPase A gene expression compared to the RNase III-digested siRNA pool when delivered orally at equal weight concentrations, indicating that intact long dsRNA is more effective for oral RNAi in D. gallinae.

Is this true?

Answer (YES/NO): YES